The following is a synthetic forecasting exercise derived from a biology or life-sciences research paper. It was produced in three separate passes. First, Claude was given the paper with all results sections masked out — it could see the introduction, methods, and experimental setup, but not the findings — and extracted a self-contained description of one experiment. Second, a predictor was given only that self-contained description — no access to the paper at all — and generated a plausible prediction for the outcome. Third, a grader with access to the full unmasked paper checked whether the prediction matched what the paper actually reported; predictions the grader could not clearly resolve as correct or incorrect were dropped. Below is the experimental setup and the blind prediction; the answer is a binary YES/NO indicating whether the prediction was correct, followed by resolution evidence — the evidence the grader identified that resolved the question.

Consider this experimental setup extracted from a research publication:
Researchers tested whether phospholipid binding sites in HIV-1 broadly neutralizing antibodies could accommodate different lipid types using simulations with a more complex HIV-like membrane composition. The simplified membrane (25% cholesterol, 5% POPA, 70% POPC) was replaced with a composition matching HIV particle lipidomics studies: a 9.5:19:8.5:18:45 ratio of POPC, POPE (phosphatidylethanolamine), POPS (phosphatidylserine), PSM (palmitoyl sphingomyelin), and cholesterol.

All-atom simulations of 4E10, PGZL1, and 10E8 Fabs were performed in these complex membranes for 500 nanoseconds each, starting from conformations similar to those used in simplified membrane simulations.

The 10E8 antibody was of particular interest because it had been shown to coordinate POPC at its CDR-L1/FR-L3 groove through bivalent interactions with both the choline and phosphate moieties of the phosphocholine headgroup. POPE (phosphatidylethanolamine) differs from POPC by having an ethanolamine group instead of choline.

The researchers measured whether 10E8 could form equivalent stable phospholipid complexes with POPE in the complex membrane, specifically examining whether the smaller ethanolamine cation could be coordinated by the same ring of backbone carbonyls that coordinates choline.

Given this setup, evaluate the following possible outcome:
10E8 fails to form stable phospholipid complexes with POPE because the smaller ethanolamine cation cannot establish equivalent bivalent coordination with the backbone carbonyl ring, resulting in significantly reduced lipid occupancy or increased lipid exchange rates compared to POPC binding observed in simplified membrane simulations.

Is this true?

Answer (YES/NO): NO